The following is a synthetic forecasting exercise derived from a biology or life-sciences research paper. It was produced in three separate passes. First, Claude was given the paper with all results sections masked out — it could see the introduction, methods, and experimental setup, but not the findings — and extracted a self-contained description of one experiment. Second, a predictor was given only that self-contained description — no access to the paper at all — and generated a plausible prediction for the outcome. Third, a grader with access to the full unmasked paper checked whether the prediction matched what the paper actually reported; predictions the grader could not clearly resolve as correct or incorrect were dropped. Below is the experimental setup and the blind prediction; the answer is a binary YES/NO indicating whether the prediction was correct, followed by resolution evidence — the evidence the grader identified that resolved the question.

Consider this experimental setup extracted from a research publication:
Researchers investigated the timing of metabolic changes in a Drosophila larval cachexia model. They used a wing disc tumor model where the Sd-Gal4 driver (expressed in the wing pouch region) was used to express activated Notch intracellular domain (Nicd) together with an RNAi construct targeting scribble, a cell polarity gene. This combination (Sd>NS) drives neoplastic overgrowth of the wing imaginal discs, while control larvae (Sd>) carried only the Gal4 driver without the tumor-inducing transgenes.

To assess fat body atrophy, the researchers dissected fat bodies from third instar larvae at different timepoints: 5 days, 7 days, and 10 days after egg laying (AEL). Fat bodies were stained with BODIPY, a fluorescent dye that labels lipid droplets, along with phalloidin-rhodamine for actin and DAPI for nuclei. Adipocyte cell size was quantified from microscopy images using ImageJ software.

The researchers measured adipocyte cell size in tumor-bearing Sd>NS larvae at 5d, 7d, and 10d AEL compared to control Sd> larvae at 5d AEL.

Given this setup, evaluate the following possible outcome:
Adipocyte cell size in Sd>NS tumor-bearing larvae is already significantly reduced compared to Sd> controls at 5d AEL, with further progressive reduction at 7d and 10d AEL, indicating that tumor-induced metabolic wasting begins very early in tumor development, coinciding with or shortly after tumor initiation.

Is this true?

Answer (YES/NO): NO